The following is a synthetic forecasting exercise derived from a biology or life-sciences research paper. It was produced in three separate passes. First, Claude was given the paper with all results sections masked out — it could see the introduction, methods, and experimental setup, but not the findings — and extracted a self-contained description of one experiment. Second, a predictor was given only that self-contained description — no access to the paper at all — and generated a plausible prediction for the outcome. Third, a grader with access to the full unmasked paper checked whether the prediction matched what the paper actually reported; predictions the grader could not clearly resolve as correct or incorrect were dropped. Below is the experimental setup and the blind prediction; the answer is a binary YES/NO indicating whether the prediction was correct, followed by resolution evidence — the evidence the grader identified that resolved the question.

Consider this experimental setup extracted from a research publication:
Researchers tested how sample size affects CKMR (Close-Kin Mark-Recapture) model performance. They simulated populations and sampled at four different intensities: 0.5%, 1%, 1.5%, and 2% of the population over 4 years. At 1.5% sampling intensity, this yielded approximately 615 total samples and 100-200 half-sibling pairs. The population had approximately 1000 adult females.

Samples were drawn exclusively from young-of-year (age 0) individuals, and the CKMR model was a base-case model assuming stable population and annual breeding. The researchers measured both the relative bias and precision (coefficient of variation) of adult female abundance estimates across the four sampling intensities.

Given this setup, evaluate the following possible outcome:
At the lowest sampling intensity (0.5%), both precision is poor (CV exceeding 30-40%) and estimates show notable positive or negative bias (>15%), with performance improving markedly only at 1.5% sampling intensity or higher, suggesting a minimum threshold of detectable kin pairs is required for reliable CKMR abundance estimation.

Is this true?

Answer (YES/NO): NO